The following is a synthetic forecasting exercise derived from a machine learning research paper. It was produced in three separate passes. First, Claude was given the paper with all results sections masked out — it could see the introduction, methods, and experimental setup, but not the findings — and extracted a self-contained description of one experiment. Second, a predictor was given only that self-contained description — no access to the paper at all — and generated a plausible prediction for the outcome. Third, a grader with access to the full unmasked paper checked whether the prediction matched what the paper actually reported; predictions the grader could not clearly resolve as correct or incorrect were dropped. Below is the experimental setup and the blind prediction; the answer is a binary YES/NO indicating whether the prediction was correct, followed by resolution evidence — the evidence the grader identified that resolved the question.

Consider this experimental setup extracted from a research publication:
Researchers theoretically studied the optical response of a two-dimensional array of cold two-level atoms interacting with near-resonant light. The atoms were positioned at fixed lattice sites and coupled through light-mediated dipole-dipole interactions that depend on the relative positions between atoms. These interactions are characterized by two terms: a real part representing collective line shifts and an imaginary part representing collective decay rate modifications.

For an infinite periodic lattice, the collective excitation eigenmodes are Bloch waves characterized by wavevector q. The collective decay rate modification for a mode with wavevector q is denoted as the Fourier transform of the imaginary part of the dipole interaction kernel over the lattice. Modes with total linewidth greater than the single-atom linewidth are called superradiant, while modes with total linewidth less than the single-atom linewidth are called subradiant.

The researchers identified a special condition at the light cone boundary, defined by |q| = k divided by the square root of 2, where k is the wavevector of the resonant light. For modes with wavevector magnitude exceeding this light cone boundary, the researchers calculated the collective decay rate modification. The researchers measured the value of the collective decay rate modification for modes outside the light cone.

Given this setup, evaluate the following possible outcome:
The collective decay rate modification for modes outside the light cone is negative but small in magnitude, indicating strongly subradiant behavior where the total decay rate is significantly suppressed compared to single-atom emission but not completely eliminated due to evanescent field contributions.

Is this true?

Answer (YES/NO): NO